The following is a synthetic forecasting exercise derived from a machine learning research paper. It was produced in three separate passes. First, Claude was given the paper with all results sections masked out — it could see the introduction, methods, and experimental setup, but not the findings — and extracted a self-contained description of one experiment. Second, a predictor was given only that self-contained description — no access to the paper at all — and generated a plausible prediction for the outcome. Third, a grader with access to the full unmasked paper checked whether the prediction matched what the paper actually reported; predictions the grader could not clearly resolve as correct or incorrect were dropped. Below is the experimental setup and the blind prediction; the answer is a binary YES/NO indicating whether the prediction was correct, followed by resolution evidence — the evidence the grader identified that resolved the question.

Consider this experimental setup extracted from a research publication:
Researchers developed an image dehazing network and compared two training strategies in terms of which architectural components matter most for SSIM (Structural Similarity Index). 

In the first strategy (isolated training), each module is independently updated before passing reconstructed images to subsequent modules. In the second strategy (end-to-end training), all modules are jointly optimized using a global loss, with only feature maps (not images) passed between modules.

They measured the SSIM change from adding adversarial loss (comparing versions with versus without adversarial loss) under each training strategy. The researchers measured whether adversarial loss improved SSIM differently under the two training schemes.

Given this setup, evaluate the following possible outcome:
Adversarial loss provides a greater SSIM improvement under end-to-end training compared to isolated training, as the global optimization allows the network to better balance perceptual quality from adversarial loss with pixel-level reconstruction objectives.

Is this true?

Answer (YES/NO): YES